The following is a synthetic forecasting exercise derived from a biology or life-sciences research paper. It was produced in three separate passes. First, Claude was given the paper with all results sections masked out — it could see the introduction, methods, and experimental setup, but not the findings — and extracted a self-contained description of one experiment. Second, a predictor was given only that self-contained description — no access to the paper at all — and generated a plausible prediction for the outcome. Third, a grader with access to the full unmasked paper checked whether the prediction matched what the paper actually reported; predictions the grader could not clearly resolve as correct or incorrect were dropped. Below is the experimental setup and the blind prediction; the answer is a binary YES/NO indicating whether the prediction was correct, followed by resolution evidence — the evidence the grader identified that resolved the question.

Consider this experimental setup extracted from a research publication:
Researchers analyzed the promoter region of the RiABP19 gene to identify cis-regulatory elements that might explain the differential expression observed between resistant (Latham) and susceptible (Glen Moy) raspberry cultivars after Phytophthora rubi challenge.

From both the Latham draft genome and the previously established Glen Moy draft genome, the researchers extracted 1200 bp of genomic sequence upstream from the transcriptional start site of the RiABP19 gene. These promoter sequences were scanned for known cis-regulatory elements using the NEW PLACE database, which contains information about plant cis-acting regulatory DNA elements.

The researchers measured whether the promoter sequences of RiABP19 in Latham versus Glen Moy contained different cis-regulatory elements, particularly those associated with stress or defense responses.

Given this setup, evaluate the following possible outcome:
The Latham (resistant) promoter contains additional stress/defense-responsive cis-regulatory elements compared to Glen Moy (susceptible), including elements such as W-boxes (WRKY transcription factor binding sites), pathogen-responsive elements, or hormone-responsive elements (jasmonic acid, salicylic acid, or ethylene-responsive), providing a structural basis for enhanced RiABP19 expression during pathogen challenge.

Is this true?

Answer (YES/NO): YES